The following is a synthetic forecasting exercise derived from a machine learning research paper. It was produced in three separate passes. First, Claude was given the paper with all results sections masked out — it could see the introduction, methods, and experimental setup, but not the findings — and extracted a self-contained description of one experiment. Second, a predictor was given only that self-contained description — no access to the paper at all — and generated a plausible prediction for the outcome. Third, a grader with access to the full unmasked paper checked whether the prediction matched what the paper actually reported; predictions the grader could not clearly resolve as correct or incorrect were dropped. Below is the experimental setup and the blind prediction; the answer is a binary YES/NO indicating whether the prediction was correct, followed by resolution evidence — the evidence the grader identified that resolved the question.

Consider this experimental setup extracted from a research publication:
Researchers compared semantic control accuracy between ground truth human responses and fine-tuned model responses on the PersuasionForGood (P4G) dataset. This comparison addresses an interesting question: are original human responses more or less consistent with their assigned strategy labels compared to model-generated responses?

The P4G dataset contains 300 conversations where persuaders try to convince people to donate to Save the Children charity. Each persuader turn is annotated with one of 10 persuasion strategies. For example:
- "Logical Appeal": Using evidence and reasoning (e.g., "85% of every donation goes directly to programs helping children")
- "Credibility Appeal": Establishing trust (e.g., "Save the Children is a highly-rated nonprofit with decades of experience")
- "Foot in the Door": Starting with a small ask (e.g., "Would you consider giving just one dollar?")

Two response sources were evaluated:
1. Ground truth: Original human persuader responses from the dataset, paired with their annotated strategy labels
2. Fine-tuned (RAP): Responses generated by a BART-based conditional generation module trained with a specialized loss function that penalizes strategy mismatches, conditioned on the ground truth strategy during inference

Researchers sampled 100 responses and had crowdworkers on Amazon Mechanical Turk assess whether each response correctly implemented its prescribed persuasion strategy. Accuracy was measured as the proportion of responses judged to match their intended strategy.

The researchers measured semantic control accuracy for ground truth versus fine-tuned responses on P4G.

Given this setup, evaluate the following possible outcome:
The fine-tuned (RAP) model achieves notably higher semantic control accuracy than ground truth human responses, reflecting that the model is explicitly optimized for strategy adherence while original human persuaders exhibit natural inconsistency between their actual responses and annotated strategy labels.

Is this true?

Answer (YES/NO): YES